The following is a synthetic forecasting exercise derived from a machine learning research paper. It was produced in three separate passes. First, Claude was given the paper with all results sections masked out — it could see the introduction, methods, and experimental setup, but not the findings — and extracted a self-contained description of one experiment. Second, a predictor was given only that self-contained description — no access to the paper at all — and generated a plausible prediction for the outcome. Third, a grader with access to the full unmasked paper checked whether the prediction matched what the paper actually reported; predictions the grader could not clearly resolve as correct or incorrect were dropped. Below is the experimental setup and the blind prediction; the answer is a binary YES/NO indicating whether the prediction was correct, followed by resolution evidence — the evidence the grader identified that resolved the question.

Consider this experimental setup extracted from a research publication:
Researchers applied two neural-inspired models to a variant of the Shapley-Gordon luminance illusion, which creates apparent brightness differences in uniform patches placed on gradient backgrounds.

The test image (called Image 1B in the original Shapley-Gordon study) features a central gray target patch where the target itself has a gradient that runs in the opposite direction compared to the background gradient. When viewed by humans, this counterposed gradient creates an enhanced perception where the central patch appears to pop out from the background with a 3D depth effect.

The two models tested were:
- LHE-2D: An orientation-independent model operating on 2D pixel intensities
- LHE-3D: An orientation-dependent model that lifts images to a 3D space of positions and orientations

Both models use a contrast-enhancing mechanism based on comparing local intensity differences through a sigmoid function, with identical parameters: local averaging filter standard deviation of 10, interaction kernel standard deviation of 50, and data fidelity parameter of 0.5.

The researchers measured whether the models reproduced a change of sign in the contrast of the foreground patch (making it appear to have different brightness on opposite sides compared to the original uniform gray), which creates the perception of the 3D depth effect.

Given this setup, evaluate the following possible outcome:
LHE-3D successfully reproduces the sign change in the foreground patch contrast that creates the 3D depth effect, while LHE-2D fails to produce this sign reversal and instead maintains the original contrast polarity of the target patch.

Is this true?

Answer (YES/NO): NO